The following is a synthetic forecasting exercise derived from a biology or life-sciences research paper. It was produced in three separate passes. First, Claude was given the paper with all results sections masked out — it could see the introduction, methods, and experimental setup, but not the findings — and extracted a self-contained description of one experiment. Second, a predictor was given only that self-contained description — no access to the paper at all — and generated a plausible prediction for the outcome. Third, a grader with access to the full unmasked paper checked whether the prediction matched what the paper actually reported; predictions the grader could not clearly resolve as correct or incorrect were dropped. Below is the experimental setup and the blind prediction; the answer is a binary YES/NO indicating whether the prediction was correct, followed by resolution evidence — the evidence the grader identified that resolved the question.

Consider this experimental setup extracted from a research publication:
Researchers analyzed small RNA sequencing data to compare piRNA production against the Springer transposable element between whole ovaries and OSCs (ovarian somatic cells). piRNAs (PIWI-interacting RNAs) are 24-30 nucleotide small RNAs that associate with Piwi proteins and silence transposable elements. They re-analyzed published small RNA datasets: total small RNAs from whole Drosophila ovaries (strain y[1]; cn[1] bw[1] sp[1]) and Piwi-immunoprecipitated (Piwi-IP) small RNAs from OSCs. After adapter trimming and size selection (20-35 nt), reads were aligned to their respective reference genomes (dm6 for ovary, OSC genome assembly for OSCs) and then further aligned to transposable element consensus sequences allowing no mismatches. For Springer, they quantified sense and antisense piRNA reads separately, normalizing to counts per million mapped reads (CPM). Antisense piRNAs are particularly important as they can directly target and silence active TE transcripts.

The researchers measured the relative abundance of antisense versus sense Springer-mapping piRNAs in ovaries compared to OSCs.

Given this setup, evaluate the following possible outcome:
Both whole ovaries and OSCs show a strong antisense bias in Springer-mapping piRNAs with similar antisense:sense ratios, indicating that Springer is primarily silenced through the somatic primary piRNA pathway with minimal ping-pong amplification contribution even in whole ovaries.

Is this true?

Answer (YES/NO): NO